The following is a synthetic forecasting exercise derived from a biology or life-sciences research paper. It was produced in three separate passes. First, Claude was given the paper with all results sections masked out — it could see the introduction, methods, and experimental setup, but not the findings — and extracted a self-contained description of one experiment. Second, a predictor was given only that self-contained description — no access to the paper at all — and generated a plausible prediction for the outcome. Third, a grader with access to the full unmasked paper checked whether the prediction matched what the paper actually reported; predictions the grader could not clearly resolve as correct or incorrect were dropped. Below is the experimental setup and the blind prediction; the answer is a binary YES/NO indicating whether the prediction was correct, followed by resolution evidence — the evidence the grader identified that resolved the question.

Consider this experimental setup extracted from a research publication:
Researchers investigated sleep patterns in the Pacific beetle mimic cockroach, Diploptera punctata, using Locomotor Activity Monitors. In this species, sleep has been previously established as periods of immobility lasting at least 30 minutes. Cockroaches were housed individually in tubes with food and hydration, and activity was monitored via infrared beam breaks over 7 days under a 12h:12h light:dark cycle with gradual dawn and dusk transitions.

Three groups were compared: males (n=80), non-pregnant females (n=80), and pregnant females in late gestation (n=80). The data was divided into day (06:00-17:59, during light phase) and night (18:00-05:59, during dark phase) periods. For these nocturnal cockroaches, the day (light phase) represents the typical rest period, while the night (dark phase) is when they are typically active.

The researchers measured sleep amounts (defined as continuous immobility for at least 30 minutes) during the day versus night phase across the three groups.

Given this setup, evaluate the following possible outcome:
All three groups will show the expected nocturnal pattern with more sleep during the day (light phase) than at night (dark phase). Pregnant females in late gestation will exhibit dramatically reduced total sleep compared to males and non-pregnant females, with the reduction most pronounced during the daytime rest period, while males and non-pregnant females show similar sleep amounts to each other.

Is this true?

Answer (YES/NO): NO